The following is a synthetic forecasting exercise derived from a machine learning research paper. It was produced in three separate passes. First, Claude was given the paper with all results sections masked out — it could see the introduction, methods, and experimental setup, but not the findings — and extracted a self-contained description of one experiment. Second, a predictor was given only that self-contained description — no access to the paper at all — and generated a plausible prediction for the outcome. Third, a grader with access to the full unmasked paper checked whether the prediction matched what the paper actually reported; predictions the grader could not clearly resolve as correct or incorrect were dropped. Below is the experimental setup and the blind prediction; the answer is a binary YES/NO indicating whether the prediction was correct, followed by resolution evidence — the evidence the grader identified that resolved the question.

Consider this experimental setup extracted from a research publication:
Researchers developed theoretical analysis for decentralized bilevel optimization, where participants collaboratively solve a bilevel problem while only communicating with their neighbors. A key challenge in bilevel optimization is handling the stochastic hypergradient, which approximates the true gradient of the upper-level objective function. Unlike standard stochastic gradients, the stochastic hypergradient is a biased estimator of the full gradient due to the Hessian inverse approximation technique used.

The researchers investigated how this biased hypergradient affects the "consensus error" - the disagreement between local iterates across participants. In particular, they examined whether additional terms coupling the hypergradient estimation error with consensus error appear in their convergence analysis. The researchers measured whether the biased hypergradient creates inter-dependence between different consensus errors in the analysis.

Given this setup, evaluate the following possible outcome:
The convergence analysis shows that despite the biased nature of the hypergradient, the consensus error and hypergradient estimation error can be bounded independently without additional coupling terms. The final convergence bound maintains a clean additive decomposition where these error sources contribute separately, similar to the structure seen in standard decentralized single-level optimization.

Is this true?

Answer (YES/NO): NO